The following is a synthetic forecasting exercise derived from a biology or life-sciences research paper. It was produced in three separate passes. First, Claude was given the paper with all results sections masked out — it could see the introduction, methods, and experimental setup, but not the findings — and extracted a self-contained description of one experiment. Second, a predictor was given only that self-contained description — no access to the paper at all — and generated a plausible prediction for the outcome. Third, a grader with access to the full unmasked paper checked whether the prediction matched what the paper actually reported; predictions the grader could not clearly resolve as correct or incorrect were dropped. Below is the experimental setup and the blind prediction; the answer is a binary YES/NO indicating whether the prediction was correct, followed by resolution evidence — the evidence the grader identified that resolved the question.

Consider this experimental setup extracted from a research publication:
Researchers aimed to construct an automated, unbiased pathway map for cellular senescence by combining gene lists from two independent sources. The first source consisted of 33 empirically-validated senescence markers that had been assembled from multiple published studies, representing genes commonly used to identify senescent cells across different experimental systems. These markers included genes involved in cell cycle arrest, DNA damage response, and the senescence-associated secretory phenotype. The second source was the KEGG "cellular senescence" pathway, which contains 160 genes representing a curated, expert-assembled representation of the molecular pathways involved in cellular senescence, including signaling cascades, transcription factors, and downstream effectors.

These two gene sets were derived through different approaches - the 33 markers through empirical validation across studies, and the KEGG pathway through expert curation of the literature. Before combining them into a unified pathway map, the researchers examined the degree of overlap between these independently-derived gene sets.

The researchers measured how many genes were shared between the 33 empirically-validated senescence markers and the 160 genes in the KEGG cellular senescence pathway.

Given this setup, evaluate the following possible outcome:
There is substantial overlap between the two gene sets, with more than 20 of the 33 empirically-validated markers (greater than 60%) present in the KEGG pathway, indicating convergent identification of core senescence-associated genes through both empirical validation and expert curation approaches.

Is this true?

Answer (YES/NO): NO